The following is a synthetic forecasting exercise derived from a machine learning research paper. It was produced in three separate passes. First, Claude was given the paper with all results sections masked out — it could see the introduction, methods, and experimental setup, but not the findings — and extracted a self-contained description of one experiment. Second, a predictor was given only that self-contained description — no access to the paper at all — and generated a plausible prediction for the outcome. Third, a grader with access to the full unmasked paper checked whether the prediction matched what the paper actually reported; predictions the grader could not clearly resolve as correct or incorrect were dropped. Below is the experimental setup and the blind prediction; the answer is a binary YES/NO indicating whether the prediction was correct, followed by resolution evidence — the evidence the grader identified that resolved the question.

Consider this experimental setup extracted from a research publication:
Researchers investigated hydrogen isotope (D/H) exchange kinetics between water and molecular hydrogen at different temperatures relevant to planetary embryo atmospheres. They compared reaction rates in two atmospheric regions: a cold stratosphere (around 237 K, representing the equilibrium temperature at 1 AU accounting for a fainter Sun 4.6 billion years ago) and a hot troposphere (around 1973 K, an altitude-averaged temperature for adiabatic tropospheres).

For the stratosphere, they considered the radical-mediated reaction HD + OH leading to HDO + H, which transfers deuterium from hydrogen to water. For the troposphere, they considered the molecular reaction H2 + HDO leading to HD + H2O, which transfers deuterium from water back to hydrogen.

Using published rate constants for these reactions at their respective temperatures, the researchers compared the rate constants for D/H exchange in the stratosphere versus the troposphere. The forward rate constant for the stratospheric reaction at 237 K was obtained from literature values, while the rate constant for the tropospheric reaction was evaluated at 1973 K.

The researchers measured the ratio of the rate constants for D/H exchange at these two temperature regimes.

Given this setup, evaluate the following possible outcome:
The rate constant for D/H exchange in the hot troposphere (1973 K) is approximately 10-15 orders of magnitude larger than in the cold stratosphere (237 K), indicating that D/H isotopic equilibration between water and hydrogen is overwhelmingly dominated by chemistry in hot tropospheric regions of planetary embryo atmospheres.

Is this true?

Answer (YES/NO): NO